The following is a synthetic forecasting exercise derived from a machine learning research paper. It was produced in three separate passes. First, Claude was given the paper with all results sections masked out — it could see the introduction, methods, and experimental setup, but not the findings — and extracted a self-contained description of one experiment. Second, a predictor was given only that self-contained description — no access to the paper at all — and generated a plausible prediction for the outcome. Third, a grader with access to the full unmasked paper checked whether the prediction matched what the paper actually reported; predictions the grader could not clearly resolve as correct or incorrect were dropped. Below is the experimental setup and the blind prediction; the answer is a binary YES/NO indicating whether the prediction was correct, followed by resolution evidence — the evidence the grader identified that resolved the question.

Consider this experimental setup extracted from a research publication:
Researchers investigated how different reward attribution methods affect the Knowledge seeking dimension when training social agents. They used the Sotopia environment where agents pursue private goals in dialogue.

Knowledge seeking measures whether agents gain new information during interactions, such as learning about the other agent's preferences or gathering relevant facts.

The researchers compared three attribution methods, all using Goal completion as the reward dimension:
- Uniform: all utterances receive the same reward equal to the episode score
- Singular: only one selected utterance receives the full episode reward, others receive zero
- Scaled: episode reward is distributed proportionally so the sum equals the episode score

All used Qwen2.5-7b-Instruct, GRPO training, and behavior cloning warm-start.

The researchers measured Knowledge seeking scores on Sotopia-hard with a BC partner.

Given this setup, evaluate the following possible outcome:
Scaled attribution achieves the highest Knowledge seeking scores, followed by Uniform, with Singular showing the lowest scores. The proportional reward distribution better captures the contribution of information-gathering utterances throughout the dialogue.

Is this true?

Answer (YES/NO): NO